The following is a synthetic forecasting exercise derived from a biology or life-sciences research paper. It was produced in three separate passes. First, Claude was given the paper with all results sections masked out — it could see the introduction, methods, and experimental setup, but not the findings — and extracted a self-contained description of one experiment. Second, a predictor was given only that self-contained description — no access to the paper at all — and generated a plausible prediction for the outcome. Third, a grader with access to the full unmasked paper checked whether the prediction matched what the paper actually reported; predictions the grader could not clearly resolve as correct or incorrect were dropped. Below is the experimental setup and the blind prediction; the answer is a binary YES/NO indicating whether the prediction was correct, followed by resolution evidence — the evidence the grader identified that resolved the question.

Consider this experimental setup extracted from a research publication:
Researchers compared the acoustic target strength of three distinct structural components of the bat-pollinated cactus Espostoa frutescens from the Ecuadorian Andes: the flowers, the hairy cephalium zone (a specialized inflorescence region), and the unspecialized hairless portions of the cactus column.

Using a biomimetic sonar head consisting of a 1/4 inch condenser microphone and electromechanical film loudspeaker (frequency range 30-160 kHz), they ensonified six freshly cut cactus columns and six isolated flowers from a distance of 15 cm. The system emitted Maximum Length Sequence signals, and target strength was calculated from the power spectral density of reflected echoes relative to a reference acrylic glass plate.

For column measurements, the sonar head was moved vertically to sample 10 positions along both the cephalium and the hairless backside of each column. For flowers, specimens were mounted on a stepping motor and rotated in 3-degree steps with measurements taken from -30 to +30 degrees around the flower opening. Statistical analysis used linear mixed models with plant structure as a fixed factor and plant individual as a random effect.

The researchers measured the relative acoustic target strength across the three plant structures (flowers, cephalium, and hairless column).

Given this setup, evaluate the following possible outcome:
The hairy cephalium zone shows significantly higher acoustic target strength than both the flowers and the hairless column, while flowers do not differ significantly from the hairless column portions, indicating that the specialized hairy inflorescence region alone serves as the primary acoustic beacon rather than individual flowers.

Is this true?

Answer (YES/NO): NO